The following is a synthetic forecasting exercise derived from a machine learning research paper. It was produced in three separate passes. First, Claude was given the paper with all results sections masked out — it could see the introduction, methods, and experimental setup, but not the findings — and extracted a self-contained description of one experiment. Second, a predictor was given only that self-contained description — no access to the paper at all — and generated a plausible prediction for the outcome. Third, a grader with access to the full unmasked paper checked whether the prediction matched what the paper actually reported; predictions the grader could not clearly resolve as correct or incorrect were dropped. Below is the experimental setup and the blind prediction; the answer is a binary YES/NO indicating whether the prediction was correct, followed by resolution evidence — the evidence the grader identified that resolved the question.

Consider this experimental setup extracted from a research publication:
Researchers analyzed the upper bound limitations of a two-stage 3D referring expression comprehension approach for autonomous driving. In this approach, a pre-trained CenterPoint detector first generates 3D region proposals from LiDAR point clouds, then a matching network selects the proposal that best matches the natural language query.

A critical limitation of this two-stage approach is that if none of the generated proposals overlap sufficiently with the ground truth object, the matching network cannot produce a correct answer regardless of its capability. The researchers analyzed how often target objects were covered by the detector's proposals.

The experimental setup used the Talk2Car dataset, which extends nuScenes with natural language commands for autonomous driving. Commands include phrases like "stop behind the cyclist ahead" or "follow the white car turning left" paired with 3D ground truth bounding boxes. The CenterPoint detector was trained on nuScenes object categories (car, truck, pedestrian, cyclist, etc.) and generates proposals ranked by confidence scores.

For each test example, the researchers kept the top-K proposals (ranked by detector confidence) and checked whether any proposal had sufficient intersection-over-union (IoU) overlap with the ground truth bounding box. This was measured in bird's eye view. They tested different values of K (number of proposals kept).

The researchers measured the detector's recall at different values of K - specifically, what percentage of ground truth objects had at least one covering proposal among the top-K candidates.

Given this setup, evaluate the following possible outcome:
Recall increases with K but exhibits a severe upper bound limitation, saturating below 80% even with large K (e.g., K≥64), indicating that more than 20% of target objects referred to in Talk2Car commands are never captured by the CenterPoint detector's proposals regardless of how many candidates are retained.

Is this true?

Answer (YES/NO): YES